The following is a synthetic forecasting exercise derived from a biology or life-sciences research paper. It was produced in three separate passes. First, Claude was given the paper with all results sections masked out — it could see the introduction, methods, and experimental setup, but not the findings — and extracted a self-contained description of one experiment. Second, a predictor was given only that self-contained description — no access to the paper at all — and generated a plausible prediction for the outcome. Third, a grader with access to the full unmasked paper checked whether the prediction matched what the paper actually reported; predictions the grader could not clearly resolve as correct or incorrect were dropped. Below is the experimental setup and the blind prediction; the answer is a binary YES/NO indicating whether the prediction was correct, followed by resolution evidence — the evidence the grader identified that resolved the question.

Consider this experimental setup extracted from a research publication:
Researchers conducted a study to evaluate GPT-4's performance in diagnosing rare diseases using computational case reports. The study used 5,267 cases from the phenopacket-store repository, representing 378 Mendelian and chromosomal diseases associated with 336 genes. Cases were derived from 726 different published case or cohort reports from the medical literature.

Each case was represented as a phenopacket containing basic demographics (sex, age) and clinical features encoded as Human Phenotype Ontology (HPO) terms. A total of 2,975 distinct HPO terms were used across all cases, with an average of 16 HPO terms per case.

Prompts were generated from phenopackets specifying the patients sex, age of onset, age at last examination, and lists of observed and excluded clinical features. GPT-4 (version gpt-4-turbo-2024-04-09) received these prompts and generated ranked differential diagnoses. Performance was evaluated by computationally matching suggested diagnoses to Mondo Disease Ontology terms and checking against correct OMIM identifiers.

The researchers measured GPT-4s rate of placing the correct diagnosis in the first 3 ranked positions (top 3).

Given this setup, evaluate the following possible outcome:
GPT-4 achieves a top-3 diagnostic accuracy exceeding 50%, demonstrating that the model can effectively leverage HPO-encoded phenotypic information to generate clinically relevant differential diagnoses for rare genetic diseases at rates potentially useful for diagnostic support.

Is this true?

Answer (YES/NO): NO